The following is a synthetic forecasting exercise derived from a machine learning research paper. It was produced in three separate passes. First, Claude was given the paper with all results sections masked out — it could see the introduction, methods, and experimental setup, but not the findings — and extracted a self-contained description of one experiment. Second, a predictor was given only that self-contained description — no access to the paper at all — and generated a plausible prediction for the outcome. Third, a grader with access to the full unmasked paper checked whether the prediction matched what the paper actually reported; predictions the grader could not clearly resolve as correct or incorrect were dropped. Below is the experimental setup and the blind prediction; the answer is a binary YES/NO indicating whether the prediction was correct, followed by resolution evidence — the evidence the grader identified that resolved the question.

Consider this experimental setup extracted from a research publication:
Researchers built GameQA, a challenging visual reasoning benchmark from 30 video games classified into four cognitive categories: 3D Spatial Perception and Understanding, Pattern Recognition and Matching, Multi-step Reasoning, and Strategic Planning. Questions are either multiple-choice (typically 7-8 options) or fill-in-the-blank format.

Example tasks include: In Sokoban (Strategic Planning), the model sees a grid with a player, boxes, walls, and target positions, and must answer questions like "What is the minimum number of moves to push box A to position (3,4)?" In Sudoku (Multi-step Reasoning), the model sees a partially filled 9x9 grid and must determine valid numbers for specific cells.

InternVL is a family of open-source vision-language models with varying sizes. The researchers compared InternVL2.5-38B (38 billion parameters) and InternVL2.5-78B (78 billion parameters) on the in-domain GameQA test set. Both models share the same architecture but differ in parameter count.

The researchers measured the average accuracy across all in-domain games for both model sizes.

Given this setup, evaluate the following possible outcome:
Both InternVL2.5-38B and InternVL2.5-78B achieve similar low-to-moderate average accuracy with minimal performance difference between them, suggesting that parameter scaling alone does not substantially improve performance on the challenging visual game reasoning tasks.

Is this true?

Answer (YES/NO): NO